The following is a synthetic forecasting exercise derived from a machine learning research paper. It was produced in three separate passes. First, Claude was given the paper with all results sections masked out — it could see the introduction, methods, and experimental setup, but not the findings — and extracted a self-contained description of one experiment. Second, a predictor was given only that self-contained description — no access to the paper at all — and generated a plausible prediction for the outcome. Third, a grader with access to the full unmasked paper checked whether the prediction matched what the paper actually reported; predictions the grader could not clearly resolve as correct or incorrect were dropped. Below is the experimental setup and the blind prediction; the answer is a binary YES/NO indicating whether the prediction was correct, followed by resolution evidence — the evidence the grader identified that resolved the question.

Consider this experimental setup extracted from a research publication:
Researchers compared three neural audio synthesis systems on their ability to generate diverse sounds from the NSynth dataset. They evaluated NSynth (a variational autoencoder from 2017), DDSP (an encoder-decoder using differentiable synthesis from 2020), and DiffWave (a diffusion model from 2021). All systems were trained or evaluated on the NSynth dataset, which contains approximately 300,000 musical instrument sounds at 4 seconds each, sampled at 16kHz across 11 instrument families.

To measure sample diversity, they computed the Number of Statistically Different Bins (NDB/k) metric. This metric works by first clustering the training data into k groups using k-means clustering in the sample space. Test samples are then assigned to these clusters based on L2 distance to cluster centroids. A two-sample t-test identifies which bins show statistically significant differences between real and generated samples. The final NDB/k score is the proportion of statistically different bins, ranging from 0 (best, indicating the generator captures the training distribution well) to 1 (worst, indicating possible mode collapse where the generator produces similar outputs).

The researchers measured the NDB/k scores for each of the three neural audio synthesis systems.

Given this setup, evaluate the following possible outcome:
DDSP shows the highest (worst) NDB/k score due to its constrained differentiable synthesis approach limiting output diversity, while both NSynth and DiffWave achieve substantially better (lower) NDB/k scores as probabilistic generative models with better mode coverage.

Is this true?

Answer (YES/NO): NO